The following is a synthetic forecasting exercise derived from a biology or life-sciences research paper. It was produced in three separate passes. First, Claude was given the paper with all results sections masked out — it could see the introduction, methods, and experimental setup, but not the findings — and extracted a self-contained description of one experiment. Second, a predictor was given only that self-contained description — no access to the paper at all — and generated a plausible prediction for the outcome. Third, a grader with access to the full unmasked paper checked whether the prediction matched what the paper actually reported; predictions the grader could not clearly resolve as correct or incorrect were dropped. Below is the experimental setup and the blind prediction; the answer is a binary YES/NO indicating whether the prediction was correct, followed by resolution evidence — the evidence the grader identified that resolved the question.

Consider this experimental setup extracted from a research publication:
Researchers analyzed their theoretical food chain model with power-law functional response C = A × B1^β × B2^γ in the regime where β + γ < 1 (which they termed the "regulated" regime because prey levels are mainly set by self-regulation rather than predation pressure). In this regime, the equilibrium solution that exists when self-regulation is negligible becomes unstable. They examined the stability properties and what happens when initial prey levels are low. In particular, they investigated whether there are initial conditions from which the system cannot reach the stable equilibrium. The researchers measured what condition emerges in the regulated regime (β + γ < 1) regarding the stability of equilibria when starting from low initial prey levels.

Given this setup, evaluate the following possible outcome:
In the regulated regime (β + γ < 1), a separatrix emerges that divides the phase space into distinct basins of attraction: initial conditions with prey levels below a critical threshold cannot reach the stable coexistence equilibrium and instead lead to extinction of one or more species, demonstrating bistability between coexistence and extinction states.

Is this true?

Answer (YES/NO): YES